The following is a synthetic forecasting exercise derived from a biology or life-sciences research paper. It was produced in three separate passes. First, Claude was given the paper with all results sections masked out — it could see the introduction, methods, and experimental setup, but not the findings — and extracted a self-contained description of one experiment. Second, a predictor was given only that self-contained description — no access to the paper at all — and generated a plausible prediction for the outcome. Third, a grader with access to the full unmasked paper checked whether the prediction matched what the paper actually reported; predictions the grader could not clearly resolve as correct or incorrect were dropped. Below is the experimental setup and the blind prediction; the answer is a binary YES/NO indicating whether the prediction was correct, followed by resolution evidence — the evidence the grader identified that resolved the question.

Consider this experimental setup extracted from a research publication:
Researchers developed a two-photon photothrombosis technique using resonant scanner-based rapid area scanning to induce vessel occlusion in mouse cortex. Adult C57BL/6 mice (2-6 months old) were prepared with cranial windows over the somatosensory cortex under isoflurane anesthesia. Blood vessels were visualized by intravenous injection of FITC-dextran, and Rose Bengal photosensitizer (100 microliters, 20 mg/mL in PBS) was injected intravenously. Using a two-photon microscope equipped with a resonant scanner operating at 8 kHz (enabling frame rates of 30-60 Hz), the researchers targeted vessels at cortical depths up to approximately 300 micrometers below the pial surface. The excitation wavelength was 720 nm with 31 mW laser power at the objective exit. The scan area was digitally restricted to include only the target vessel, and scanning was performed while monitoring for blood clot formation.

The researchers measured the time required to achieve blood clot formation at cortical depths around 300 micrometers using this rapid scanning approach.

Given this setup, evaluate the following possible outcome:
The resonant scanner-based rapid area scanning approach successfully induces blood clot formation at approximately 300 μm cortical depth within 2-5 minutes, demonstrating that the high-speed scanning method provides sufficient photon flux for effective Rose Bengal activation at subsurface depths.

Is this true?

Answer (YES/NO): NO